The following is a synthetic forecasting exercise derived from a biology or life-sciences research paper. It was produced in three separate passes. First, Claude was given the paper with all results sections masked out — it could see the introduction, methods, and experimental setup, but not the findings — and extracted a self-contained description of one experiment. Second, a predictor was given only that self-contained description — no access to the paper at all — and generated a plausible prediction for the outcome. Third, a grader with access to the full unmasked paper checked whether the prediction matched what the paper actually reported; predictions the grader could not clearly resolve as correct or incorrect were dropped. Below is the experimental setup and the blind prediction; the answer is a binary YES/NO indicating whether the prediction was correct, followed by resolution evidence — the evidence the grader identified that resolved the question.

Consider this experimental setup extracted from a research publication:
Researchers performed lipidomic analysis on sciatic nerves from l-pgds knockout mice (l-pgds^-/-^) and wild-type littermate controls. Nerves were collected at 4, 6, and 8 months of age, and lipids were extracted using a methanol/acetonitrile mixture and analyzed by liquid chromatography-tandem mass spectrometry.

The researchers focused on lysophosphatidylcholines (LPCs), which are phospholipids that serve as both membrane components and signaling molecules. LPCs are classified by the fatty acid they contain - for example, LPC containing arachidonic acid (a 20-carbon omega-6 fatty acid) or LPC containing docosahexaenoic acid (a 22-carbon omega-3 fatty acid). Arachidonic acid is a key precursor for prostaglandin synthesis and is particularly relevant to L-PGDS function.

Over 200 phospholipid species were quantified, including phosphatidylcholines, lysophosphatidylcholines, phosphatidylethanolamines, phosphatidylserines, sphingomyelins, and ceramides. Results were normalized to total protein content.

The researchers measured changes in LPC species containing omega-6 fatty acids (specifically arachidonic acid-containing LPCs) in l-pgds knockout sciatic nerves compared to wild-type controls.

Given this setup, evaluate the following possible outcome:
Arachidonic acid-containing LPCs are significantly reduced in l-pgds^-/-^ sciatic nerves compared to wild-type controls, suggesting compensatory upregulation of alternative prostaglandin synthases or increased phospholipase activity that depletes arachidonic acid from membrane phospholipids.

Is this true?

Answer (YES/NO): YES